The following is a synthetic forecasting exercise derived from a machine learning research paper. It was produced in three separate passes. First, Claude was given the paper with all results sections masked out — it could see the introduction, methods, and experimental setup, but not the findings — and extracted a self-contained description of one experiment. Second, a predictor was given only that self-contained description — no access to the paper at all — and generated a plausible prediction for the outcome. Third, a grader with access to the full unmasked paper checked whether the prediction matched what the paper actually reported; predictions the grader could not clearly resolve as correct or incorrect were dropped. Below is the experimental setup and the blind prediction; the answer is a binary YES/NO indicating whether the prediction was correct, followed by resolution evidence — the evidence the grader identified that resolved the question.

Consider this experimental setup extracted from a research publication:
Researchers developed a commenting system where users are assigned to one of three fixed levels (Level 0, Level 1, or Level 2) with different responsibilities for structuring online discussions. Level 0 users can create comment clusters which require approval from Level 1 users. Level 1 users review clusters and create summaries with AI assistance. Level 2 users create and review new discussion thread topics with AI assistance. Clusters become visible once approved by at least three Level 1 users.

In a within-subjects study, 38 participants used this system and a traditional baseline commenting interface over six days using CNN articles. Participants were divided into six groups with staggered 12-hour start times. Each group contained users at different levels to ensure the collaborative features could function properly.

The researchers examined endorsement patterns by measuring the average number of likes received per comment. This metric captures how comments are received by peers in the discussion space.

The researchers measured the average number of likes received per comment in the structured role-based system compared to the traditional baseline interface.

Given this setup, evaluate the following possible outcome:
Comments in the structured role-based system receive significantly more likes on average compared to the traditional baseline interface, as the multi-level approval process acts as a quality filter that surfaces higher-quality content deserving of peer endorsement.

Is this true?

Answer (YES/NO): NO